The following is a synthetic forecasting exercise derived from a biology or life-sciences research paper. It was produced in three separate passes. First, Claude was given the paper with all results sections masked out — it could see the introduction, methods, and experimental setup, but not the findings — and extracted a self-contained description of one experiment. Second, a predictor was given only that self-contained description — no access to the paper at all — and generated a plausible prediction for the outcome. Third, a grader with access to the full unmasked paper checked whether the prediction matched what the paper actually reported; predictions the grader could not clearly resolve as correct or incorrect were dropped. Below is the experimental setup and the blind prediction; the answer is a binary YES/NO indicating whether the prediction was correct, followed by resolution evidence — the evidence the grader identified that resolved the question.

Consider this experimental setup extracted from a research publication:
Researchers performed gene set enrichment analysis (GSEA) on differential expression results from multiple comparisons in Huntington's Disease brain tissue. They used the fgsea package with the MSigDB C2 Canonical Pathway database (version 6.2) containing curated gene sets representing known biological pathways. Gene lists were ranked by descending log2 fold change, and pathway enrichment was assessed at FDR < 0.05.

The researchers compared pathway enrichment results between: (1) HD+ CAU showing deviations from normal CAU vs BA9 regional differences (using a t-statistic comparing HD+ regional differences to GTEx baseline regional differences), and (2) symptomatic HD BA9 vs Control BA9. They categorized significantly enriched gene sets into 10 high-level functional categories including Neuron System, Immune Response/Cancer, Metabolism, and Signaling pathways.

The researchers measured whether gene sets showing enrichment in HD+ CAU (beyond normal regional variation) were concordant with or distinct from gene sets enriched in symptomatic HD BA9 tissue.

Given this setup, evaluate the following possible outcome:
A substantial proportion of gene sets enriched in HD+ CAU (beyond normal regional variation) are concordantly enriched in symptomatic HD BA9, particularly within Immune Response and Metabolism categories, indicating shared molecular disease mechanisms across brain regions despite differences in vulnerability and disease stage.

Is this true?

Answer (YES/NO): NO